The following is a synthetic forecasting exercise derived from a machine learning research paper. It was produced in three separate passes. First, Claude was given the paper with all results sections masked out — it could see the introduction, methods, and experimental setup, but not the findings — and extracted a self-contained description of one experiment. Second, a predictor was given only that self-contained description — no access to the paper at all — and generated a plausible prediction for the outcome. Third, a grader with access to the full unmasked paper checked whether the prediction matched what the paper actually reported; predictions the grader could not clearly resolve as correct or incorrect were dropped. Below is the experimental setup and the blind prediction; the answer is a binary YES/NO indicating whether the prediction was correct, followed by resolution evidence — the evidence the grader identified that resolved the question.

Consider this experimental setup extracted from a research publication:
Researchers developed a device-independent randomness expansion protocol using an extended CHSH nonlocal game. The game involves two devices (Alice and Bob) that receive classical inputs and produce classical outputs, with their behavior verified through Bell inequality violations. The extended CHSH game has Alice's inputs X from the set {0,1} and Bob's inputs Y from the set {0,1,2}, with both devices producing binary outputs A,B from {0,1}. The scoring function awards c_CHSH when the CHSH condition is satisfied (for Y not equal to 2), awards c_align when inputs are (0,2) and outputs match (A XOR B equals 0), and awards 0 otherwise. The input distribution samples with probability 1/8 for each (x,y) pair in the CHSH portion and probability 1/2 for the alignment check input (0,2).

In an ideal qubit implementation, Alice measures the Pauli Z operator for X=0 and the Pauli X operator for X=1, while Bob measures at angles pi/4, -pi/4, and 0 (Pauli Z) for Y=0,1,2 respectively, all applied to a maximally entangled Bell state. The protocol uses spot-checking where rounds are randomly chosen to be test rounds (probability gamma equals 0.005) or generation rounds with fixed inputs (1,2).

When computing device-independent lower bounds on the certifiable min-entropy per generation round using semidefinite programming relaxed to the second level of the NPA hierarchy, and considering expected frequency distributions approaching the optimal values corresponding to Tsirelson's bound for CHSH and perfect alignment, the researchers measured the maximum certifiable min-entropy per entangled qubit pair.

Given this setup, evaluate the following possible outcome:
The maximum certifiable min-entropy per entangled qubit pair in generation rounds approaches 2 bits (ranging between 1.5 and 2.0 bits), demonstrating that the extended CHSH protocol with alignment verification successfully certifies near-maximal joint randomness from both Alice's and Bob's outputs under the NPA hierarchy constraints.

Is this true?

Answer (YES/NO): YES